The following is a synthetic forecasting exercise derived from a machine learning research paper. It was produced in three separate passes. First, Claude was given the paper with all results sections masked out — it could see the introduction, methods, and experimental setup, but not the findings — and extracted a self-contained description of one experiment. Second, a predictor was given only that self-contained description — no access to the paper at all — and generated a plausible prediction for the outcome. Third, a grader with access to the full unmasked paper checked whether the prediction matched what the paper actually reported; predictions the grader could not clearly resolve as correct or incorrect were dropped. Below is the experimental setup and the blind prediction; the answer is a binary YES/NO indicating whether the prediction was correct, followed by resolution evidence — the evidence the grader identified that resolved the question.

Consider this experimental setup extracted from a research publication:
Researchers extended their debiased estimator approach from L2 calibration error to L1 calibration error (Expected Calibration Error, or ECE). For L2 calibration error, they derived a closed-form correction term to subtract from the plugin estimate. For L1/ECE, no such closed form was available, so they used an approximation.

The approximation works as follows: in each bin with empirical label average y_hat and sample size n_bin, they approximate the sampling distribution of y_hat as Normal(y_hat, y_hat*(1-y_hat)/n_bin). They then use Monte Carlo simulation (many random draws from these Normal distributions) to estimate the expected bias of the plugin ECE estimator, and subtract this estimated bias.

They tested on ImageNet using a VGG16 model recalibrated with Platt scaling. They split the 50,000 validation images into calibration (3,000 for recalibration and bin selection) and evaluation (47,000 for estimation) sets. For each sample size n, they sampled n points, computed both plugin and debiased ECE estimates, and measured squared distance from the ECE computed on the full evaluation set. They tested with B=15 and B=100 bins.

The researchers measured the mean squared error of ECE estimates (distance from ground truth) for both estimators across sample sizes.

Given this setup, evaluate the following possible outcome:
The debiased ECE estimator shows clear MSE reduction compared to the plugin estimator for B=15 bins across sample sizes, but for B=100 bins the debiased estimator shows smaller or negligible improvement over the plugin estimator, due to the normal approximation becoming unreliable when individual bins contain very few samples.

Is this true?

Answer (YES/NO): NO